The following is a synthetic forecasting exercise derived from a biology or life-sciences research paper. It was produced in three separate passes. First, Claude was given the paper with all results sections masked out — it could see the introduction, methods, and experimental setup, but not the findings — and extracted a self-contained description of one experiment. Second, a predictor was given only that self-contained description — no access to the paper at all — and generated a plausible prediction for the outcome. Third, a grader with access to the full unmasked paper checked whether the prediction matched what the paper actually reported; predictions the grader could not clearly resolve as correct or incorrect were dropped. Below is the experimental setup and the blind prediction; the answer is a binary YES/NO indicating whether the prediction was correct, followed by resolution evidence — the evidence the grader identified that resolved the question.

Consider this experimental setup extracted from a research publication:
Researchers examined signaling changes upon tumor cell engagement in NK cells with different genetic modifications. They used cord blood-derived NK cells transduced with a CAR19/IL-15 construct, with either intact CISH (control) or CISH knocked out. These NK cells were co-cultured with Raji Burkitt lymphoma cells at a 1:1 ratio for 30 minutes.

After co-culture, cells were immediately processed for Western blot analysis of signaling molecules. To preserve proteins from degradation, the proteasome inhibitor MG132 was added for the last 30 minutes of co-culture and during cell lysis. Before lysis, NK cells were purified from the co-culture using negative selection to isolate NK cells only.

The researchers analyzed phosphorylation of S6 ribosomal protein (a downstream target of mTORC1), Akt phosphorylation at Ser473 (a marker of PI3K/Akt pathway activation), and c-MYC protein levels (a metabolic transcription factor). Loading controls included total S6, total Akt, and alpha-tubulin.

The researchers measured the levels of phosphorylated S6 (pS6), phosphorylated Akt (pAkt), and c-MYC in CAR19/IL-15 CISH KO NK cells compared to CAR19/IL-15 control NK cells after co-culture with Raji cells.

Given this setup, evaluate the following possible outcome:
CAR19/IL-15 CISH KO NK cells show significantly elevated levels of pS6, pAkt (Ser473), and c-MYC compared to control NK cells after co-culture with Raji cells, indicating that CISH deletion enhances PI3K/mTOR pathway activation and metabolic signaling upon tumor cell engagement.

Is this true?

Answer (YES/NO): YES